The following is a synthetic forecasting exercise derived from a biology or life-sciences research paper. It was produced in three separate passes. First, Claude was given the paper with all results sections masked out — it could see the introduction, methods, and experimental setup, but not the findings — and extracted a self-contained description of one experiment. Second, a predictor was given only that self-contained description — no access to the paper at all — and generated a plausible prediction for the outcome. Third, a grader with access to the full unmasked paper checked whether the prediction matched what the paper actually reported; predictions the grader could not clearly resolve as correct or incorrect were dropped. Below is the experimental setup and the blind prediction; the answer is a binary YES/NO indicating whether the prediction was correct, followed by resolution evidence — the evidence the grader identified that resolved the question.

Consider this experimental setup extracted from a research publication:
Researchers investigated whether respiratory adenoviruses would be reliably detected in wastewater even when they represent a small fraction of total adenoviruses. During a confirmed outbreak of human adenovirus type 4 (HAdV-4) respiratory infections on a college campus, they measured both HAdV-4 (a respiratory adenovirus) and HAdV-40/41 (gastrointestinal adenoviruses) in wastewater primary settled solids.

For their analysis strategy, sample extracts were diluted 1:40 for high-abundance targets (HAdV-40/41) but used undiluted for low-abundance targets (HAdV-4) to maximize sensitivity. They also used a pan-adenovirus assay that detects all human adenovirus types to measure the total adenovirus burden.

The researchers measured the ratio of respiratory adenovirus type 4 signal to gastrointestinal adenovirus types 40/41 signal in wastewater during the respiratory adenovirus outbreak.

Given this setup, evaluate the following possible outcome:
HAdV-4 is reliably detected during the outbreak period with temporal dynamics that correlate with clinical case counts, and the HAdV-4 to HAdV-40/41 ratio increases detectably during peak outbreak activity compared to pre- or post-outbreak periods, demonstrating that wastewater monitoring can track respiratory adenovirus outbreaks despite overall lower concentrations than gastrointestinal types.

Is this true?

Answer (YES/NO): YES